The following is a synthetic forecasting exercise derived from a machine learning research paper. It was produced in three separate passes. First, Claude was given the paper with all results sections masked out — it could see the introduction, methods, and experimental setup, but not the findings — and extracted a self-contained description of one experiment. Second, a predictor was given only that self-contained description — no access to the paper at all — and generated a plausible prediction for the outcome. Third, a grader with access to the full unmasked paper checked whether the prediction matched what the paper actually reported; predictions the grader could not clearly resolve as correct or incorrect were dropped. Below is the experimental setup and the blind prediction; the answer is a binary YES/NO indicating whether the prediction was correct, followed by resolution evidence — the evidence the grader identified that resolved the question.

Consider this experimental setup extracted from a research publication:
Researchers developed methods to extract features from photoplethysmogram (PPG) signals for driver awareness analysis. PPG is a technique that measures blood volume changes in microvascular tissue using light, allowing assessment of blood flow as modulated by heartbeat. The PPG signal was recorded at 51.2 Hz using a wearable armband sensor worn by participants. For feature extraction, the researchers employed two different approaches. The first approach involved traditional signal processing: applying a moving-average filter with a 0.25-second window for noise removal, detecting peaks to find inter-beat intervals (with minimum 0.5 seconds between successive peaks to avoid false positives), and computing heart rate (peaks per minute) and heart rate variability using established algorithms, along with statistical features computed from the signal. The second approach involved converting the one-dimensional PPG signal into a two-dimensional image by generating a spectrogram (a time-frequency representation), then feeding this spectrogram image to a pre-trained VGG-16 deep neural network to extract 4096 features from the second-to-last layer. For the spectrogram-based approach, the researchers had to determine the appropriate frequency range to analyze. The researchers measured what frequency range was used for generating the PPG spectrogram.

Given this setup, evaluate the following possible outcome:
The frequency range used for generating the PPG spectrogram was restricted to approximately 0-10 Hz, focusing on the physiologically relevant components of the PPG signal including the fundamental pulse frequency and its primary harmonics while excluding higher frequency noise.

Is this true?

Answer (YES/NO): NO